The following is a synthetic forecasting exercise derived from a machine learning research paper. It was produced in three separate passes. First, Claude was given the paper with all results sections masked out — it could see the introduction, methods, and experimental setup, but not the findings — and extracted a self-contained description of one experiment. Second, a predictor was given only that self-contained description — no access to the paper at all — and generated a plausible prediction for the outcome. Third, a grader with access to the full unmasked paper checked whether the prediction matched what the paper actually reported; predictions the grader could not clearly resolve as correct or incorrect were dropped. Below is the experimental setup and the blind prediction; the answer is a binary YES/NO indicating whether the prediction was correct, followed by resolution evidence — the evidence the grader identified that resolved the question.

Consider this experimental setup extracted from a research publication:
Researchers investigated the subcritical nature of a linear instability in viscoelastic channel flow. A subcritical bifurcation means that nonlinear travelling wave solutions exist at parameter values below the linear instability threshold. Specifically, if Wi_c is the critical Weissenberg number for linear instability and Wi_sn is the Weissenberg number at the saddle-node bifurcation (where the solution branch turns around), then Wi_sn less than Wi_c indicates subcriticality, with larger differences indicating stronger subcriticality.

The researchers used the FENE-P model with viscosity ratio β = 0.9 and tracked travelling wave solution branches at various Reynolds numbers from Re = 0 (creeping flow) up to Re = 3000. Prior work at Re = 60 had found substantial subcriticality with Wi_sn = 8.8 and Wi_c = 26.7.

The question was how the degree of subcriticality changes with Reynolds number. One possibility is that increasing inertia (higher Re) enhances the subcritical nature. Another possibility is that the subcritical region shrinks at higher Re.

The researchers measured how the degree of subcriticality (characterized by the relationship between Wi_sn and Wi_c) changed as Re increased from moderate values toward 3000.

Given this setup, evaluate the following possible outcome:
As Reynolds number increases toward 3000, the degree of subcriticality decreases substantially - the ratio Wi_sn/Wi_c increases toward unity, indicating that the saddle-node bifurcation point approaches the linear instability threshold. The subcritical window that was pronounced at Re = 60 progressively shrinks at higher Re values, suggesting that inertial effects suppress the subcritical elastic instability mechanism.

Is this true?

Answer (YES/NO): NO